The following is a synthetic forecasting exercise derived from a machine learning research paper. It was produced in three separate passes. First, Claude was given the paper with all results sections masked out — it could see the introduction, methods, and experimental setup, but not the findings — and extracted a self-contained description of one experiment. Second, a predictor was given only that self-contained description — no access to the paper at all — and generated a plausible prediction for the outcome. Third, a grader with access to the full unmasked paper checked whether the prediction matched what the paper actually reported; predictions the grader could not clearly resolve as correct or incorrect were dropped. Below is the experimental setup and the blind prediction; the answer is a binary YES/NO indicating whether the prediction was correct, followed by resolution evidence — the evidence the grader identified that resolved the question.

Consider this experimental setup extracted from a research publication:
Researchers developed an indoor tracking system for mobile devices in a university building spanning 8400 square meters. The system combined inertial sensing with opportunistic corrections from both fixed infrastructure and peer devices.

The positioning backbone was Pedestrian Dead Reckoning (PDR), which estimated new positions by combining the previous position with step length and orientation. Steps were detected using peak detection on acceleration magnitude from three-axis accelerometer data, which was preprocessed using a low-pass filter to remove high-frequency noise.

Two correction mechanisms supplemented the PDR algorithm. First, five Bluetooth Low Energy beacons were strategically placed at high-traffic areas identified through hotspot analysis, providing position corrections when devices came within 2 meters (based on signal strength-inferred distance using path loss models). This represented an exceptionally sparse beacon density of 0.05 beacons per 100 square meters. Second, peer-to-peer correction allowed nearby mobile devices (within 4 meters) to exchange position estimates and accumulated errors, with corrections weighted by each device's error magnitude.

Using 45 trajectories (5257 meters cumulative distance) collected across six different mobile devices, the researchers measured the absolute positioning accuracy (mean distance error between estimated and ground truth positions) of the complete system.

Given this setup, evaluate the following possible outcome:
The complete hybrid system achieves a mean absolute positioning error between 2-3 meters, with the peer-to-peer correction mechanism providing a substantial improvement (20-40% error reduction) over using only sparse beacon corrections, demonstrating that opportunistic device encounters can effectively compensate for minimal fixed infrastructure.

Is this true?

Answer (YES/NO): NO